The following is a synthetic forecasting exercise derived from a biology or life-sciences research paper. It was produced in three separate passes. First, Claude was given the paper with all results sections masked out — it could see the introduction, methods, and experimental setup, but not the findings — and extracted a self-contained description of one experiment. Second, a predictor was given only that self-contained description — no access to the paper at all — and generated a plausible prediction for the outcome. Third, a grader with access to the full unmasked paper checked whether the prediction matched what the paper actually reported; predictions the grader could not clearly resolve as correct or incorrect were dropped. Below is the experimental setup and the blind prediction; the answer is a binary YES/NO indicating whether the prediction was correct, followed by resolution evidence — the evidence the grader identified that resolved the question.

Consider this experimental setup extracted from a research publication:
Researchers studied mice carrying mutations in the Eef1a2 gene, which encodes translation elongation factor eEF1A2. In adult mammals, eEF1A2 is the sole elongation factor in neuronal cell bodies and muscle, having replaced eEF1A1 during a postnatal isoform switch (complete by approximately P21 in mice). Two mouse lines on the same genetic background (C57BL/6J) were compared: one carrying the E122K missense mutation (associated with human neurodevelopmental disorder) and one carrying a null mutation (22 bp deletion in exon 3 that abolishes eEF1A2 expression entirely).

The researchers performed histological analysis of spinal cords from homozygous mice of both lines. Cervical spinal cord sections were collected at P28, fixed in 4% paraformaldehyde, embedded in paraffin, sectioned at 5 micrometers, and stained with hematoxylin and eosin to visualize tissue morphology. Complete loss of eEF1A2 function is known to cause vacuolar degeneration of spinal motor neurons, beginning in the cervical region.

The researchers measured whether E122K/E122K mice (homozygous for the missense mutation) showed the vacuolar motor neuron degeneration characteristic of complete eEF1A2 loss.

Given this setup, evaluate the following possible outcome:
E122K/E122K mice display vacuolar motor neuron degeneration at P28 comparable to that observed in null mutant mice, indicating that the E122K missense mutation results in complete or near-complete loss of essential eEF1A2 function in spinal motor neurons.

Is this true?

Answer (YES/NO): NO